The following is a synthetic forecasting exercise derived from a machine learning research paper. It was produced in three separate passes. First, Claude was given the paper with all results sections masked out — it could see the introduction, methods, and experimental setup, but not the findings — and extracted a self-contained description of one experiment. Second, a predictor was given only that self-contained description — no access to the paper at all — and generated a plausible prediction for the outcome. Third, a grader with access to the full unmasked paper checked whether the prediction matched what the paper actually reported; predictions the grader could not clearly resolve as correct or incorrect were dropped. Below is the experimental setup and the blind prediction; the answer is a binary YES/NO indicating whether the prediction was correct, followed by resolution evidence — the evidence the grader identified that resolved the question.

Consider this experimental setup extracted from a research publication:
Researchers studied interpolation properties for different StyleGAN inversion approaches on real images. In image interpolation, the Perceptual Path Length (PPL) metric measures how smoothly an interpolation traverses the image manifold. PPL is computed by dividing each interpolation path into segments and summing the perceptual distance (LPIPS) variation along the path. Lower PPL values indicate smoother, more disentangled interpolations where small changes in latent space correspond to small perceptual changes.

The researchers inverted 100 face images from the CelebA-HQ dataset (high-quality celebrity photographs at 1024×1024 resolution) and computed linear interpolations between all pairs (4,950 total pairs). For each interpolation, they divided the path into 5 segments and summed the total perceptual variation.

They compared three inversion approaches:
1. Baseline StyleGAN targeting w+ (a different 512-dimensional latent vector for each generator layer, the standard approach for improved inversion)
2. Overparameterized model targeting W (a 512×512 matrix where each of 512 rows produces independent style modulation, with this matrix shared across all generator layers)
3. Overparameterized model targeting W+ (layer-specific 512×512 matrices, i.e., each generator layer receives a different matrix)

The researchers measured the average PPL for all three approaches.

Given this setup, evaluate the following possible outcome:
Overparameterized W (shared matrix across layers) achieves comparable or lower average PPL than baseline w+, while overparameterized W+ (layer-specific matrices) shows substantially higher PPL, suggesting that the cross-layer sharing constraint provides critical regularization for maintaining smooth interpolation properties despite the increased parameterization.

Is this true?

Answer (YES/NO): NO